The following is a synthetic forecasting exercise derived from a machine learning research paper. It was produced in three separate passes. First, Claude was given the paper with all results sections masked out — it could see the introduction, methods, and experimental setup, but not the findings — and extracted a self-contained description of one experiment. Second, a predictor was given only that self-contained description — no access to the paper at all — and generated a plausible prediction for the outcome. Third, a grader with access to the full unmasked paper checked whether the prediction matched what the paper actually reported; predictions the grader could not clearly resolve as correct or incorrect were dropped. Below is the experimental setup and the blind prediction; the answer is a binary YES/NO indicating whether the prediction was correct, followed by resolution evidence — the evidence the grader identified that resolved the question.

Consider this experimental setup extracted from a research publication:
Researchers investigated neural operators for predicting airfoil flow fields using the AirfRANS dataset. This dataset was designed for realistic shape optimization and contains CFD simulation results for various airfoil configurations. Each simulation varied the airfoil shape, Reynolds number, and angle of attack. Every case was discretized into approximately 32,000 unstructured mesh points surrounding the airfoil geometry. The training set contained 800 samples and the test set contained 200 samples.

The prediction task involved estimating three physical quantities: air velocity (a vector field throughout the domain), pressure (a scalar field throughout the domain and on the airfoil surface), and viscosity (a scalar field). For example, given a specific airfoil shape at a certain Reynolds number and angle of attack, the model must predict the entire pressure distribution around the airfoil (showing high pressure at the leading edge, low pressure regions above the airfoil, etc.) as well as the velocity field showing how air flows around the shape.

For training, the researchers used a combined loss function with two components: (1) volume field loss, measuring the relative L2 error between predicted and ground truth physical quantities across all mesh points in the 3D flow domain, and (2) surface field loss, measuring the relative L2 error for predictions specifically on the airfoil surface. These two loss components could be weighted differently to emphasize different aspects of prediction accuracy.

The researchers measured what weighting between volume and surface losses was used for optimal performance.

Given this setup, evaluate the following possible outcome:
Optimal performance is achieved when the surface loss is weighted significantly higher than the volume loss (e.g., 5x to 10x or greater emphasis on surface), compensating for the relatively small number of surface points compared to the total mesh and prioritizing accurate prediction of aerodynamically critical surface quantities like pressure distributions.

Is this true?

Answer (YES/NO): NO